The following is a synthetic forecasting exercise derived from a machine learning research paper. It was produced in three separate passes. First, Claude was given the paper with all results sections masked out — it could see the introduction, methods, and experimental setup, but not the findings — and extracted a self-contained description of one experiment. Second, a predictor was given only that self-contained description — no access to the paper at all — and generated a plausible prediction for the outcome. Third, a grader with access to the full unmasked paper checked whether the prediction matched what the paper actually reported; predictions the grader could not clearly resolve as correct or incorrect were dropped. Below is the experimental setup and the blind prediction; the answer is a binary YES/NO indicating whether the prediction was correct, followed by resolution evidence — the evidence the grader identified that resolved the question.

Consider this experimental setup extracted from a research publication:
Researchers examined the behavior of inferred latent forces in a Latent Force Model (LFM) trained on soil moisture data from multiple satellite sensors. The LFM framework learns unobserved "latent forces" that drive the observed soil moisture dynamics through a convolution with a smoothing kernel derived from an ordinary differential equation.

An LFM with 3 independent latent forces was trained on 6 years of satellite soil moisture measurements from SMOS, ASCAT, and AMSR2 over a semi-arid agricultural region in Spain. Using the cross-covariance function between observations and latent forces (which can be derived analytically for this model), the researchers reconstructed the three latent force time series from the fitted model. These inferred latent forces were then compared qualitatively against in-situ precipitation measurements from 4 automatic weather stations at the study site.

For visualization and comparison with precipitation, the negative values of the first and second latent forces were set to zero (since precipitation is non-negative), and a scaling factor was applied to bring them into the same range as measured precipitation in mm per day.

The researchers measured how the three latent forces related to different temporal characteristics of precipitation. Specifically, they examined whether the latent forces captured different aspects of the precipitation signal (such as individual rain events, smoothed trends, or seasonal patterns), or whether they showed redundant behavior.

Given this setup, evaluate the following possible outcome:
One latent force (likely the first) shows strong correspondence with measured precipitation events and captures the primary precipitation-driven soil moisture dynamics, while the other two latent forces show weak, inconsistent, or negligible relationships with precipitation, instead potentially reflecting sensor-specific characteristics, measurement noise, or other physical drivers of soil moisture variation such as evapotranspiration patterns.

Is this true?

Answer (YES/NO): NO